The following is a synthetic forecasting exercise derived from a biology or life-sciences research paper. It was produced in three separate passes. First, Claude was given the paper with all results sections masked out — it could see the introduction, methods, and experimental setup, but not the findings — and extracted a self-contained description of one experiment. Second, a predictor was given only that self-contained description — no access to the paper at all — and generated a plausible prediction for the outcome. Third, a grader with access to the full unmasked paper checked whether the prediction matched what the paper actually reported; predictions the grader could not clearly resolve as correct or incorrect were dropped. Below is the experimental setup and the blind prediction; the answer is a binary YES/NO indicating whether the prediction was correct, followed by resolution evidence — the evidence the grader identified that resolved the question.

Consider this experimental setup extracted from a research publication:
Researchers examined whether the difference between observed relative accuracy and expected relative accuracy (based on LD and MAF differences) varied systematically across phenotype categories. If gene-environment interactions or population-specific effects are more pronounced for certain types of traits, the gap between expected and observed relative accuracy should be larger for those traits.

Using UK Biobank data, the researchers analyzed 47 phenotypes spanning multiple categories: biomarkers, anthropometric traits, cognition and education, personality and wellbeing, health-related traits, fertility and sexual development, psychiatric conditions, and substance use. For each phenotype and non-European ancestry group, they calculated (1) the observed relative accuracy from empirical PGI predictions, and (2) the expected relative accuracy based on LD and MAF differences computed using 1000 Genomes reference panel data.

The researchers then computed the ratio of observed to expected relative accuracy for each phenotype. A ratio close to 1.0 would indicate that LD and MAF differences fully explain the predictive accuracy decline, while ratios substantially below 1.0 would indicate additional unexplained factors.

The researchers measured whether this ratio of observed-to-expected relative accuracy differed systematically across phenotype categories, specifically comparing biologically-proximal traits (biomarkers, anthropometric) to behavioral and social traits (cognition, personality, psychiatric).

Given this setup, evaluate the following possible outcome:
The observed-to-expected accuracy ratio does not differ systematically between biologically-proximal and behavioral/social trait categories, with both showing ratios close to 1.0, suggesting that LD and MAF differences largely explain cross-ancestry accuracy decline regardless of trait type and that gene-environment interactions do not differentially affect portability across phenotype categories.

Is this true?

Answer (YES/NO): NO